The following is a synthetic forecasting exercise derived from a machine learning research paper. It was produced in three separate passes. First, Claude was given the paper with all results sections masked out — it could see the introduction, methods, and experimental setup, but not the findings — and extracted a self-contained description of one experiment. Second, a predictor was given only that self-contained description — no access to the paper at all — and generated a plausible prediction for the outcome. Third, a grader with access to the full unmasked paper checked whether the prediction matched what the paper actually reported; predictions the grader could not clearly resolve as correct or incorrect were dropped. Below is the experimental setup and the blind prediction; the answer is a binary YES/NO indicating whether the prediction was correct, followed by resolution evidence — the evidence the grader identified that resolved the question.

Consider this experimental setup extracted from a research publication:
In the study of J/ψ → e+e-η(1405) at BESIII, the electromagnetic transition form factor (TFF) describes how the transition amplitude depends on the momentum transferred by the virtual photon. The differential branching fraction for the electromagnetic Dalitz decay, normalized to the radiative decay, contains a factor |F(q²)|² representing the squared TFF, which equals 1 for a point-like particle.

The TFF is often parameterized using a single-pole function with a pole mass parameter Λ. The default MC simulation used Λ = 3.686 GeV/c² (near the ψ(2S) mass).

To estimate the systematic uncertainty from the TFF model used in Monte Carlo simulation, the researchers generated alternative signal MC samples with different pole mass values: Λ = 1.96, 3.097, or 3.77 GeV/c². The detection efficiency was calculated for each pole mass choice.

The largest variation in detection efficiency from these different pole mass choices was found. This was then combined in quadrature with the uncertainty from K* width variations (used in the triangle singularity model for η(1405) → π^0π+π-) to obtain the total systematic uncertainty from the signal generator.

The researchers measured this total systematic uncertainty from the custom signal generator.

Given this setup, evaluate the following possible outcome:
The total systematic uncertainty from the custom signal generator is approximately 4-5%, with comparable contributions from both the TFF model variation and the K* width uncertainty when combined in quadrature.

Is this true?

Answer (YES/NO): NO